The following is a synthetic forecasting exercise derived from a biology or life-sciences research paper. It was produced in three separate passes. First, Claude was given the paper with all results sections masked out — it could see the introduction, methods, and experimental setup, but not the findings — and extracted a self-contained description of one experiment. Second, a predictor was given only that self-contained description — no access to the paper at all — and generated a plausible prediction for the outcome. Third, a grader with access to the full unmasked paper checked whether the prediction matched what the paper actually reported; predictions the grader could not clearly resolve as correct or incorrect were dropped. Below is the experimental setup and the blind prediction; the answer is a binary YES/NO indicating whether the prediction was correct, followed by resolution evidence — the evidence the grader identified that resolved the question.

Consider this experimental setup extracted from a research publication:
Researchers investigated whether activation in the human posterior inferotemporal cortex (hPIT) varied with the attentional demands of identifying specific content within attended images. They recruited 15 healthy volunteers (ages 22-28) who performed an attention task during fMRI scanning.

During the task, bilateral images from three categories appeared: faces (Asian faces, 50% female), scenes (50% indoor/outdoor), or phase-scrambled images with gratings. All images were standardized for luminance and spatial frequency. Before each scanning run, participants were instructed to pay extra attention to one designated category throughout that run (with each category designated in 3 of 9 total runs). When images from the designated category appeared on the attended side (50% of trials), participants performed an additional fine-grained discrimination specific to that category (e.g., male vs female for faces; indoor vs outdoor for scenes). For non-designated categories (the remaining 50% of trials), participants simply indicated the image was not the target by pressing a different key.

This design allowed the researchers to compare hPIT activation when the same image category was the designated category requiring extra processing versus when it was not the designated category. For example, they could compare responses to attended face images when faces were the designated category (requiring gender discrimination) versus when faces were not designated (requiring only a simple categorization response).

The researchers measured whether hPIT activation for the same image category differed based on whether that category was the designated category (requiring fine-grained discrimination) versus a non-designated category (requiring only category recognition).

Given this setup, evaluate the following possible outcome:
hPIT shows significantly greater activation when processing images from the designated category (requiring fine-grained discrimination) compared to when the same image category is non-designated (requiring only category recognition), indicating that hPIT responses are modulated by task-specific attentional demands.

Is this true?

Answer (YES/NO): NO